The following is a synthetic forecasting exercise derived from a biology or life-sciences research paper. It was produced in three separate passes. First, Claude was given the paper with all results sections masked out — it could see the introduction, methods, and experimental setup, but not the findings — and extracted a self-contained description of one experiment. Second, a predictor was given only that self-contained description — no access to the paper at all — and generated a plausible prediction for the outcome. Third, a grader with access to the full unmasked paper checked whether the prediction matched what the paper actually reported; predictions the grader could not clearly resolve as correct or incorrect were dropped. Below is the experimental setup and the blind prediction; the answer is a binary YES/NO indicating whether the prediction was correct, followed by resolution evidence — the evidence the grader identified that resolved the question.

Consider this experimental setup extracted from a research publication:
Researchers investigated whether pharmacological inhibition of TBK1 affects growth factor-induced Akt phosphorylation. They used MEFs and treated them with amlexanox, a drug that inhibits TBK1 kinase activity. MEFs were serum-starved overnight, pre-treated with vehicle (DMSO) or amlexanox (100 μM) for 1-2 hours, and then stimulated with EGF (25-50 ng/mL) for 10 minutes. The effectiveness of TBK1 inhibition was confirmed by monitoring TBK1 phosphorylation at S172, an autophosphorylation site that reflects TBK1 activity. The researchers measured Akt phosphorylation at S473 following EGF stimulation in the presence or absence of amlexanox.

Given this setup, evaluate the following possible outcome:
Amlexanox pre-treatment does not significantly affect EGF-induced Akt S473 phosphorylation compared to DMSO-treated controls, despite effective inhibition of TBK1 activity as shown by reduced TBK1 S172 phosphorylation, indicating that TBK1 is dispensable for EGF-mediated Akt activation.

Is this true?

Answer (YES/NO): NO